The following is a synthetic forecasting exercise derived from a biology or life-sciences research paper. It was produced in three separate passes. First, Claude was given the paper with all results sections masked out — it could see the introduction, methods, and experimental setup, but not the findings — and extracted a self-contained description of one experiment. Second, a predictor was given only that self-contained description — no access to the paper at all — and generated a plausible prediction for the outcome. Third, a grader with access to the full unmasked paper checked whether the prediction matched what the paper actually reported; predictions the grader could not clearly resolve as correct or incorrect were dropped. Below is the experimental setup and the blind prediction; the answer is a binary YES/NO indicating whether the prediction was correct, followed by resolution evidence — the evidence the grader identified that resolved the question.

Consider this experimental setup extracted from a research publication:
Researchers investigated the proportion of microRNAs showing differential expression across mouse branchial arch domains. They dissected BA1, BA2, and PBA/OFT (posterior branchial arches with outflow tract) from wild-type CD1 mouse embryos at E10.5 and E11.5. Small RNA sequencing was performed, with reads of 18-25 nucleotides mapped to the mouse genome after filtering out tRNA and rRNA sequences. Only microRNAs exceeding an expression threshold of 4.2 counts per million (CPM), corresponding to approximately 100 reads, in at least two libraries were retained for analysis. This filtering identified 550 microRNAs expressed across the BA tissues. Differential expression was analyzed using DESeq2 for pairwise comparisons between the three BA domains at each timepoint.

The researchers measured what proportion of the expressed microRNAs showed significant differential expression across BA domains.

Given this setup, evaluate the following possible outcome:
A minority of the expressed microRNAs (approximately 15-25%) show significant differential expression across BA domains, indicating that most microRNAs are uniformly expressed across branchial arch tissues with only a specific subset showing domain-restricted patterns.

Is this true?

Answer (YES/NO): YES